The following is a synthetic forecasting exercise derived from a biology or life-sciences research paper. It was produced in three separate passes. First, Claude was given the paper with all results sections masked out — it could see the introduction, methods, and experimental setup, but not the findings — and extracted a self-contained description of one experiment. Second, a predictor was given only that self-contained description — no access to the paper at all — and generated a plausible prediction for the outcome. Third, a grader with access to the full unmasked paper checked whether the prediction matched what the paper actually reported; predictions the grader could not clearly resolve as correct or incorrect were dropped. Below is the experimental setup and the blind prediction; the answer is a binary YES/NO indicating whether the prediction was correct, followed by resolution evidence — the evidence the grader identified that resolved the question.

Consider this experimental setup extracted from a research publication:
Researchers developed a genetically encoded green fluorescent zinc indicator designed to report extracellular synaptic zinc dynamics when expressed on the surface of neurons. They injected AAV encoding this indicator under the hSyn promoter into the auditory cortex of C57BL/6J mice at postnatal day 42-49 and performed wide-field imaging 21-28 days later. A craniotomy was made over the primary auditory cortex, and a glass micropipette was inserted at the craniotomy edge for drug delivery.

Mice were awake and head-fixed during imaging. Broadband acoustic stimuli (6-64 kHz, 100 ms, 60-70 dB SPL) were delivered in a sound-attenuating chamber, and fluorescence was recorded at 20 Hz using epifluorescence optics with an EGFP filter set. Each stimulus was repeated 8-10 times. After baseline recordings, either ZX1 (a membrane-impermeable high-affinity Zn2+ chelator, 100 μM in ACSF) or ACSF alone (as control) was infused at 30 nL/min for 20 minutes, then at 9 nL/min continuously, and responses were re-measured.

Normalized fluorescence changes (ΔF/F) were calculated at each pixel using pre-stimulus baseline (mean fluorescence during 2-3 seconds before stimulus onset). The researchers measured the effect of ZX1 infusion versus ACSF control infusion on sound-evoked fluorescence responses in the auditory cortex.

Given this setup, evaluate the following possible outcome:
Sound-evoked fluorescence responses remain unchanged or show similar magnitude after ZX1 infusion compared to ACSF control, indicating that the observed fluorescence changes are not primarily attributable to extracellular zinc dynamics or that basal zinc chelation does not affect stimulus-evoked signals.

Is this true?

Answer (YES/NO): NO